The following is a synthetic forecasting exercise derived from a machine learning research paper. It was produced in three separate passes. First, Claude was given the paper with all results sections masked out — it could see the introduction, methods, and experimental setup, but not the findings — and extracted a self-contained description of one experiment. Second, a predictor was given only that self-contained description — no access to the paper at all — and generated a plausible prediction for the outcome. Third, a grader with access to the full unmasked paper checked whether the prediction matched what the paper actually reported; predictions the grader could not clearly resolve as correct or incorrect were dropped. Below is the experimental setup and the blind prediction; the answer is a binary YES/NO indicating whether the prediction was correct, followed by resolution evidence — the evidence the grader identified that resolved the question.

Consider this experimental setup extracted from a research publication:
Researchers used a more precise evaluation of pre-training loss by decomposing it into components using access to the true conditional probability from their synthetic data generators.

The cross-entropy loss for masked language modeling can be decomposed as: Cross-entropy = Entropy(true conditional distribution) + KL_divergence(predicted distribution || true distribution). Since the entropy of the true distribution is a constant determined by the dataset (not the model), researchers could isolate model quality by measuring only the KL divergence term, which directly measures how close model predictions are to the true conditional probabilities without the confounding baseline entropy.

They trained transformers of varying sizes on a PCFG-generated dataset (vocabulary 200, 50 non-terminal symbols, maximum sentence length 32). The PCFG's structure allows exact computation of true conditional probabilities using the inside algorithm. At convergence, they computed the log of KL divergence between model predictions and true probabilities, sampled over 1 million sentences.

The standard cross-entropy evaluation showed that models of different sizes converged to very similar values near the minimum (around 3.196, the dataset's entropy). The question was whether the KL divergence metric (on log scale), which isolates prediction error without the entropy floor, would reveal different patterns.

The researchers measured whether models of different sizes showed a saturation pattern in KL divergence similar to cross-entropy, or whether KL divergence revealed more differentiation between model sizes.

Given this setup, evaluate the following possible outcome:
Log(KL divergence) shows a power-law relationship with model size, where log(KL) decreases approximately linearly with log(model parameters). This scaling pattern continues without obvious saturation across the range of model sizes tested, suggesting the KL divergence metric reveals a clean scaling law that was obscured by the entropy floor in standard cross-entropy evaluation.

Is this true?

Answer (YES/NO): NO